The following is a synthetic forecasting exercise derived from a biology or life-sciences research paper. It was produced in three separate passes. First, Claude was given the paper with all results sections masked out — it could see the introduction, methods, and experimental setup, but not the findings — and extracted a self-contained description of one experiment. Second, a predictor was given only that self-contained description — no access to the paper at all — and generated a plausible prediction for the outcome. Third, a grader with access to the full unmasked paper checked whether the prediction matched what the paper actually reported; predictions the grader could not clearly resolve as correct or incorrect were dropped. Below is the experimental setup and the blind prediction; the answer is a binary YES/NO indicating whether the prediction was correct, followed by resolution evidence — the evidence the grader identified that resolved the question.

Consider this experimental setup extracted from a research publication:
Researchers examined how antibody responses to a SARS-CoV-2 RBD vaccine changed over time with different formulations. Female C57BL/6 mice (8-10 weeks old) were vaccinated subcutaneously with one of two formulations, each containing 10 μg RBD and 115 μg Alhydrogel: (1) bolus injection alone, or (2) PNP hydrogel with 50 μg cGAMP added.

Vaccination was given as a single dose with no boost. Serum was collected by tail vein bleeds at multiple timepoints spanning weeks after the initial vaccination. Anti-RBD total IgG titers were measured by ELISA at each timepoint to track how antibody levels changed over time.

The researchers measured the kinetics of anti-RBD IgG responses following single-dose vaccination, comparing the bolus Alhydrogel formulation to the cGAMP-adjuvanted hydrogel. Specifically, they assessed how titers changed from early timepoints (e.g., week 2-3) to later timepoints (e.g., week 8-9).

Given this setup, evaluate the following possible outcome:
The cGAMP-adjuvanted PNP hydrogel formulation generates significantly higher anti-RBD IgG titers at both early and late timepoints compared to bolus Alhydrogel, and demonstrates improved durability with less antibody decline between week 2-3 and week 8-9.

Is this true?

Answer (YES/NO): YES